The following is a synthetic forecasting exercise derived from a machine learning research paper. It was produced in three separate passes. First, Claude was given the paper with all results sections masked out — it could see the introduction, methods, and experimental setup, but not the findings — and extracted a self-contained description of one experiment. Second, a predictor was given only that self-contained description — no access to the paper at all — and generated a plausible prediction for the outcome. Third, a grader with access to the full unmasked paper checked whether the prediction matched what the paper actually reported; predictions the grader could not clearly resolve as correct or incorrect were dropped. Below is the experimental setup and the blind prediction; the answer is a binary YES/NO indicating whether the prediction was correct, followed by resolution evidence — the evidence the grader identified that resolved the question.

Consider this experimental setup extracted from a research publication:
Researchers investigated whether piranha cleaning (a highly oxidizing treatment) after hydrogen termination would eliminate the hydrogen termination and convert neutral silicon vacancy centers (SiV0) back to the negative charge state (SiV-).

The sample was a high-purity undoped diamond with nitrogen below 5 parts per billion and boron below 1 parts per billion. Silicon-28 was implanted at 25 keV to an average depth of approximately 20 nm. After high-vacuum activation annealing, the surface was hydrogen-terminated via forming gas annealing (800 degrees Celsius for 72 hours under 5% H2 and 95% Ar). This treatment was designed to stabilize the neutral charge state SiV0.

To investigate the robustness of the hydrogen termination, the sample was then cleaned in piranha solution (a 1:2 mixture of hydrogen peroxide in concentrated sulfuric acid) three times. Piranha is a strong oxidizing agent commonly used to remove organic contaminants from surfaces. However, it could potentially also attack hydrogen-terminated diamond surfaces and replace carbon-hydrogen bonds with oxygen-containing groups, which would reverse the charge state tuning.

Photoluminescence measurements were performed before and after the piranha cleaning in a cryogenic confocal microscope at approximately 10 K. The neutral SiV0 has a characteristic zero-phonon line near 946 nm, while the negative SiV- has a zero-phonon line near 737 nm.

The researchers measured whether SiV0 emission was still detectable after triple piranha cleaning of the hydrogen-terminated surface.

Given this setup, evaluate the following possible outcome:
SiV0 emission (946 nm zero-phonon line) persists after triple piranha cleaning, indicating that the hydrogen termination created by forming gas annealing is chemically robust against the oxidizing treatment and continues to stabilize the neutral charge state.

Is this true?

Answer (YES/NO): YES